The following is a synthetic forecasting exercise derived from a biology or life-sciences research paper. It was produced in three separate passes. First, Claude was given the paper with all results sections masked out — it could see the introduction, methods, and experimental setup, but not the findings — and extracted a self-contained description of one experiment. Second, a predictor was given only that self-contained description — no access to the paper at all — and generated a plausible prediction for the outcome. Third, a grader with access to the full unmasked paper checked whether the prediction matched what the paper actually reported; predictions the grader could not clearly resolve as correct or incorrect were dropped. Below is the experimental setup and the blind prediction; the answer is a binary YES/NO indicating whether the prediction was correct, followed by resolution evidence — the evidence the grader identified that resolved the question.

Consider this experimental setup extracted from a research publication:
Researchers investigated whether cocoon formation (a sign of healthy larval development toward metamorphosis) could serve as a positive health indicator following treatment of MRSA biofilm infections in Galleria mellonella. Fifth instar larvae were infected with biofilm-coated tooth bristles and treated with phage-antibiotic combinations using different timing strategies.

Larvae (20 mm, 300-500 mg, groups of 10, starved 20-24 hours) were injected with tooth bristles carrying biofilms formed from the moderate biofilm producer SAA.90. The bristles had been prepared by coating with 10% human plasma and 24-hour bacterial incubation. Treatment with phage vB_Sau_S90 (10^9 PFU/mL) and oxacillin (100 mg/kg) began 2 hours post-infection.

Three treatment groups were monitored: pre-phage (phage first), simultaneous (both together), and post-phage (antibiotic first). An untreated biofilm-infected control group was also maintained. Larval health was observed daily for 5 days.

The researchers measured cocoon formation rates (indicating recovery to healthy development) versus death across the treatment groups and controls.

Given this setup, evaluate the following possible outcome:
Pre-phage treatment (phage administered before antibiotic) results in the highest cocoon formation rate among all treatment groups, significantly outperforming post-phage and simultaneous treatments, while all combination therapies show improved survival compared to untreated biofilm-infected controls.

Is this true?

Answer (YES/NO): YES